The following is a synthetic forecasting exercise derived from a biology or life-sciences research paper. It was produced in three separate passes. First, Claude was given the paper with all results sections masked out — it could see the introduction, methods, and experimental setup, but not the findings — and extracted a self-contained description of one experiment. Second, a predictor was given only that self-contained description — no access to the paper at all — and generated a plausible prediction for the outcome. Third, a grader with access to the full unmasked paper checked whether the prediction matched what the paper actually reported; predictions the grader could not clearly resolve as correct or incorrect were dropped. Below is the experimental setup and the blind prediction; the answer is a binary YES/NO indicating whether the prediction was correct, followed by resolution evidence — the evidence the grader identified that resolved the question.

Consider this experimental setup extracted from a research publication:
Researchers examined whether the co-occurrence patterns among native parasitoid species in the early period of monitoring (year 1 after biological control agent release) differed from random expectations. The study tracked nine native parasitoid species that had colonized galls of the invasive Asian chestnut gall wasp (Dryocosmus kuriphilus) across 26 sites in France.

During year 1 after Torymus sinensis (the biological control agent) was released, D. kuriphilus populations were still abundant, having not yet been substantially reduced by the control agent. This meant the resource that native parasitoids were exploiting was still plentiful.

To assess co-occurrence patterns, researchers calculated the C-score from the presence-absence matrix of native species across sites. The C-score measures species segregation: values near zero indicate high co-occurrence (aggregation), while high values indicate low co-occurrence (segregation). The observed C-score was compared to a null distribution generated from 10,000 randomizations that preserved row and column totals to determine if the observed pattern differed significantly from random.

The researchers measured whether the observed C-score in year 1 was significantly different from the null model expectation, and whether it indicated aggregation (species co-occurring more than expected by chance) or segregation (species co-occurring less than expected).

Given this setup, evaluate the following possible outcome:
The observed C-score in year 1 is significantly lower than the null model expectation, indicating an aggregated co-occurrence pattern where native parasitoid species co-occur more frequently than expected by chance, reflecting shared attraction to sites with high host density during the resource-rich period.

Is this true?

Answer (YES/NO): NO